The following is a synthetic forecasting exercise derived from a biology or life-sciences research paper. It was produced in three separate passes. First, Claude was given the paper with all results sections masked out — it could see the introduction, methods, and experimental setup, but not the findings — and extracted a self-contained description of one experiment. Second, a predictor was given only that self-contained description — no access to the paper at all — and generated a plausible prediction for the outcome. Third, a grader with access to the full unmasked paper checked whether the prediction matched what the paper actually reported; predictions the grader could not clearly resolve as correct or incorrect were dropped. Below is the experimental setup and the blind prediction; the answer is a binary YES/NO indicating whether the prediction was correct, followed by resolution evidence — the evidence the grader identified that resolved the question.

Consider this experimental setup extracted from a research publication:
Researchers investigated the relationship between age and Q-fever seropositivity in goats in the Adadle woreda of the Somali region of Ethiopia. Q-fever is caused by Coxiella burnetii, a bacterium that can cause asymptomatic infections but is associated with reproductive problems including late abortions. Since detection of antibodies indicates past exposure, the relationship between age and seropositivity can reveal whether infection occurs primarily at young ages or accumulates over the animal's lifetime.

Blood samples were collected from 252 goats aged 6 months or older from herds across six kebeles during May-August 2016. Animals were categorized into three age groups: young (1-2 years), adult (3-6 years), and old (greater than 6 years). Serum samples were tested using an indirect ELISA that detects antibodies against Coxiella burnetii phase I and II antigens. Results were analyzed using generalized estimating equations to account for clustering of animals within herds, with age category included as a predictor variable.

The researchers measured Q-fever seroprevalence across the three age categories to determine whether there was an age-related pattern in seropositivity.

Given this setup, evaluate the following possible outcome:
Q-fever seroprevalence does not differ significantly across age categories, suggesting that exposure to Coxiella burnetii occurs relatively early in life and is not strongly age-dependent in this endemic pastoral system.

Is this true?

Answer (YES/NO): NO